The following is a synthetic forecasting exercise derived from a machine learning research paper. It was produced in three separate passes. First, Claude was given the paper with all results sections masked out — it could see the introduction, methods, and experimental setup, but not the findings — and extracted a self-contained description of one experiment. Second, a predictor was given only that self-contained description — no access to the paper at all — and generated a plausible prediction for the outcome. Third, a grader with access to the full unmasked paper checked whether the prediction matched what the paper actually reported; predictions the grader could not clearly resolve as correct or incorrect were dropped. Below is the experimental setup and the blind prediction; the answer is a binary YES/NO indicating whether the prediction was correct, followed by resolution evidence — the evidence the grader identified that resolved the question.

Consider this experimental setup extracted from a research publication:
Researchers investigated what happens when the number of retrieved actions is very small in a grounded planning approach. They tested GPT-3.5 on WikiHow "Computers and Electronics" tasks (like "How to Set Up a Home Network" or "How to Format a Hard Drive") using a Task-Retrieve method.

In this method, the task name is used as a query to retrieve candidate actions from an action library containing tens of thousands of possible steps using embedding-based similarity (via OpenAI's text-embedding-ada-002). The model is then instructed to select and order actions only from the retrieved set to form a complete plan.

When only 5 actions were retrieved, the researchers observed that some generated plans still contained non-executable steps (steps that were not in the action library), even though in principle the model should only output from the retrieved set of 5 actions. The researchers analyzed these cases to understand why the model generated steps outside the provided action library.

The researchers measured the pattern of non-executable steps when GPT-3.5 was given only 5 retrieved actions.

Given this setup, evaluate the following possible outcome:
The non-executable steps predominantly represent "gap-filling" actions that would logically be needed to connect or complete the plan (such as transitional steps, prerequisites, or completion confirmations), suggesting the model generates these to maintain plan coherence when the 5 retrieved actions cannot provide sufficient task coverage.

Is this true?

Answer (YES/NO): YES